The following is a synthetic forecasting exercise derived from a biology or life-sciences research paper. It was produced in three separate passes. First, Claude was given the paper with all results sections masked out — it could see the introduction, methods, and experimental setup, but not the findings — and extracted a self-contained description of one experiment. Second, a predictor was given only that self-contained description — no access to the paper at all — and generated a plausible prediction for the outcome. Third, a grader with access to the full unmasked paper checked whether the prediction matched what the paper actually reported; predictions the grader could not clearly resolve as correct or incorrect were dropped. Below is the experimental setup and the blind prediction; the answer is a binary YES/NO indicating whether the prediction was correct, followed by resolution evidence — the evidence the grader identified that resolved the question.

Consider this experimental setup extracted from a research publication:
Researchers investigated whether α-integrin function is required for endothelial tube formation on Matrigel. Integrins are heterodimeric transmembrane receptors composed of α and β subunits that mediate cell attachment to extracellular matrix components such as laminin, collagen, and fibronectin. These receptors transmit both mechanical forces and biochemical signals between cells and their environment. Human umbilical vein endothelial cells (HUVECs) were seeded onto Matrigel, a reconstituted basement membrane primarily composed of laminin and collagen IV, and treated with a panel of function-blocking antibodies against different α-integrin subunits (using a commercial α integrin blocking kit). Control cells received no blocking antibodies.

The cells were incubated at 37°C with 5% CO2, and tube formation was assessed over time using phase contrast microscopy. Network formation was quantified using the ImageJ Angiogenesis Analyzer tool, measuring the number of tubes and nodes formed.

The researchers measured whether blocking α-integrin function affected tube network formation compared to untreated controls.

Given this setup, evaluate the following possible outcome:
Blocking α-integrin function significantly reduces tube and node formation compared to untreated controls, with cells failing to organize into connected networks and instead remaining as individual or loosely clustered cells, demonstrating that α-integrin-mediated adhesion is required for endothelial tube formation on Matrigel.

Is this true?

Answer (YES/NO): NO